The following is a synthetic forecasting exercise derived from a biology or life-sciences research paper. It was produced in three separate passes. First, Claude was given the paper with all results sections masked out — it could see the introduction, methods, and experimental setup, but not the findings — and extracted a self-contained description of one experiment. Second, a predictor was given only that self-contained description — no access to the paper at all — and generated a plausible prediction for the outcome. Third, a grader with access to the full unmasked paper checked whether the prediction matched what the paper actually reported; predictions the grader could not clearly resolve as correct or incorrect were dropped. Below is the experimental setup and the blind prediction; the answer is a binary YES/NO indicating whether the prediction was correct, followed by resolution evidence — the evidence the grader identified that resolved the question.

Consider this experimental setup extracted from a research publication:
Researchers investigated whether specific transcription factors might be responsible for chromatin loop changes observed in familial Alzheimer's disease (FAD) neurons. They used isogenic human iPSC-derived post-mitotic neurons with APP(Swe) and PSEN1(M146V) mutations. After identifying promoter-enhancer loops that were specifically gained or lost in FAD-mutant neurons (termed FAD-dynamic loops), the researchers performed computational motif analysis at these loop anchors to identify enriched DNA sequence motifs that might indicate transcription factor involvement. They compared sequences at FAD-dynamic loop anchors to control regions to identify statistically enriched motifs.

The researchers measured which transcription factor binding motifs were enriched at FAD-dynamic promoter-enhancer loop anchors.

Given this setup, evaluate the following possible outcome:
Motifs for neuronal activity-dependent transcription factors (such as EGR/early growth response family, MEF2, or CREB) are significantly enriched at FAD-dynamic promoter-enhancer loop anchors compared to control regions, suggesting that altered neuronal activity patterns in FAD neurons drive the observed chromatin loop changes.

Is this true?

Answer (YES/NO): NO